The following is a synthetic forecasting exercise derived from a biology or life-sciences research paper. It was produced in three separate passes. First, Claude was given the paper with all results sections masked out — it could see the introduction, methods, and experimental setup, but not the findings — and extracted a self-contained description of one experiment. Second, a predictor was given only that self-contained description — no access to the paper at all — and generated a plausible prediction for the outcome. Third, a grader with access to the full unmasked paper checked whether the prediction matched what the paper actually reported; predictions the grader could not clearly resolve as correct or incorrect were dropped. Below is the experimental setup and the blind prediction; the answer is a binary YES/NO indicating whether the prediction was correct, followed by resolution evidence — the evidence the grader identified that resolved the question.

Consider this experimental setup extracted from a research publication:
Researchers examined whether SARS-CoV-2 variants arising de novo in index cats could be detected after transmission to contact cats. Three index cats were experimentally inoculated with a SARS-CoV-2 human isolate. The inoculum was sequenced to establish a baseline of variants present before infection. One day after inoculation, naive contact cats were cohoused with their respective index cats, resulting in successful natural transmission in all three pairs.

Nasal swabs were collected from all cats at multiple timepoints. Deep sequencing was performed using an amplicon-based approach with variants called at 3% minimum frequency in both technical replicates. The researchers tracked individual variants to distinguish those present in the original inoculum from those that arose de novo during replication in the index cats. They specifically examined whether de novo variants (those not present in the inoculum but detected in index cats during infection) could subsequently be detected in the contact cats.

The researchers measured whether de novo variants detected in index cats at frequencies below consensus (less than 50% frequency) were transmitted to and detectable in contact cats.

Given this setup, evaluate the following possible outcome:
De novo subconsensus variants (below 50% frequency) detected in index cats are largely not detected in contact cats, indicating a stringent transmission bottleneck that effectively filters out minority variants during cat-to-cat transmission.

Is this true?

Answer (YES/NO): YES